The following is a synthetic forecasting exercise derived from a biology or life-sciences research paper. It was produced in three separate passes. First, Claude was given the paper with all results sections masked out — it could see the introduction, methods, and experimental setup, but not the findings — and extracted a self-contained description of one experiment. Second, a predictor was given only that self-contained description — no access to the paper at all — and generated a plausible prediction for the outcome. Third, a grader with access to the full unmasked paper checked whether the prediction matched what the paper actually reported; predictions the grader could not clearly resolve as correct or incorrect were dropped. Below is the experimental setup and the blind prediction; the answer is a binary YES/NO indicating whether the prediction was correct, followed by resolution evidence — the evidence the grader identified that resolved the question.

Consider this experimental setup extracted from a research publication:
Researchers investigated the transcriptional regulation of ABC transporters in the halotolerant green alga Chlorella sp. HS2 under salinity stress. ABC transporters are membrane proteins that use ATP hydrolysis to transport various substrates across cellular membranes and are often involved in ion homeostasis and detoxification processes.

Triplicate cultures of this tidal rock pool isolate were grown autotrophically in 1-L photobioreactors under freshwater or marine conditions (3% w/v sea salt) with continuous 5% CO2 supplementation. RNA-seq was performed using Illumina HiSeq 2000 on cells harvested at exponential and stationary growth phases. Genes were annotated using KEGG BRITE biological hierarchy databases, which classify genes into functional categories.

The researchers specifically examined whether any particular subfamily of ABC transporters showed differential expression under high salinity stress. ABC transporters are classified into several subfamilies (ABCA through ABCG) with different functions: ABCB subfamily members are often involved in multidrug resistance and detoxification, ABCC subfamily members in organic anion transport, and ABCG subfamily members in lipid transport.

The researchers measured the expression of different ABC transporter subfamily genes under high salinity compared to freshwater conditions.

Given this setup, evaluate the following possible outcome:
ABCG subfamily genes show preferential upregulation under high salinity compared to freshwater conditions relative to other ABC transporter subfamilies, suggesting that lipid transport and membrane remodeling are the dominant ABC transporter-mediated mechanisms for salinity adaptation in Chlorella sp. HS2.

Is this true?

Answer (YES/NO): NO